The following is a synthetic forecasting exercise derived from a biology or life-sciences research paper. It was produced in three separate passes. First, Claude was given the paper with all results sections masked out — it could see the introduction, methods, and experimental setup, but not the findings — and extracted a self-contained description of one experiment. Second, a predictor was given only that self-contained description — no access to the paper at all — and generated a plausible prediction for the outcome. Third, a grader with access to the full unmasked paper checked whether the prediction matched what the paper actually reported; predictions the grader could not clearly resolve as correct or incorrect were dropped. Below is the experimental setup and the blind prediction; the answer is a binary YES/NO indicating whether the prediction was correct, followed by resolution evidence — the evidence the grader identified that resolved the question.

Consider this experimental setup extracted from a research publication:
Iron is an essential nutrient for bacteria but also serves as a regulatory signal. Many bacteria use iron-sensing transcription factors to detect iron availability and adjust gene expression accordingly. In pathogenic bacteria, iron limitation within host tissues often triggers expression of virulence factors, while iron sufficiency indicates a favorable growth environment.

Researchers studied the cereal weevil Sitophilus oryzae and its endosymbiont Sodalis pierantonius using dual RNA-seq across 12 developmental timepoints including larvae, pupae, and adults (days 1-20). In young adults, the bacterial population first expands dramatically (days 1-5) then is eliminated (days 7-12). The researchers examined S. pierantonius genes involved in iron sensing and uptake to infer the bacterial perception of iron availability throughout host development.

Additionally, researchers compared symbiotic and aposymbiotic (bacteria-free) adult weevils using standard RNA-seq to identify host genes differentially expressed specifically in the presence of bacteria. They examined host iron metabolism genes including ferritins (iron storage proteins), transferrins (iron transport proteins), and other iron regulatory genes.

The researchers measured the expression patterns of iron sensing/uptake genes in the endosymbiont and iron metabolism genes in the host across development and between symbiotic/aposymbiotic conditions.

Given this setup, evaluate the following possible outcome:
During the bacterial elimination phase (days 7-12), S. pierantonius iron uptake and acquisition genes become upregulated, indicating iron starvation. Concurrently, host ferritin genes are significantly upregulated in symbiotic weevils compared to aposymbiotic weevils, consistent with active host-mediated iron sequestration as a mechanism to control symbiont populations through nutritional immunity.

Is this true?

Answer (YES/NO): NO